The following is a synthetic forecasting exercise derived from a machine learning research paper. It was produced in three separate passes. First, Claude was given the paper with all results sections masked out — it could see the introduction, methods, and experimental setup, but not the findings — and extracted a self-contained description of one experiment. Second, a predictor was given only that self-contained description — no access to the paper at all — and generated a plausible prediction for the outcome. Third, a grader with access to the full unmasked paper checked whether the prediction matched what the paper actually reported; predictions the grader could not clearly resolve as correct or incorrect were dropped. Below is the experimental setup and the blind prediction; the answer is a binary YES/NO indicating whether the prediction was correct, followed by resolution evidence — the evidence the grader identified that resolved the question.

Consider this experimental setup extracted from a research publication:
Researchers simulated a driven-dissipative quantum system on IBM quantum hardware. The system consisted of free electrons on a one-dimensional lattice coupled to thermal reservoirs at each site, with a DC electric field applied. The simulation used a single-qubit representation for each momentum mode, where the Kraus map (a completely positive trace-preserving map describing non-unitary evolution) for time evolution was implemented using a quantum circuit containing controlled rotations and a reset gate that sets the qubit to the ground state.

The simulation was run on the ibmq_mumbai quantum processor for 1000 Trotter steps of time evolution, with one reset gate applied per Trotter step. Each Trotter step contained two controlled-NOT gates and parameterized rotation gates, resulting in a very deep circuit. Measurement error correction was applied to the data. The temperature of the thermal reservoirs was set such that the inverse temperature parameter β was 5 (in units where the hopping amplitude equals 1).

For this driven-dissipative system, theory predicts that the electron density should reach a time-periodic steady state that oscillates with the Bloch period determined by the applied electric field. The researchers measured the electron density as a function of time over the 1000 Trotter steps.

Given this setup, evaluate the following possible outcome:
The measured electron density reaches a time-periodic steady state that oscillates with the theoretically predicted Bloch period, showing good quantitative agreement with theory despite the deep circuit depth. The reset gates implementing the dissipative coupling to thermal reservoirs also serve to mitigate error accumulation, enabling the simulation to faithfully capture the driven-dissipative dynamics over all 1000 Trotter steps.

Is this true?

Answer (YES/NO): YES